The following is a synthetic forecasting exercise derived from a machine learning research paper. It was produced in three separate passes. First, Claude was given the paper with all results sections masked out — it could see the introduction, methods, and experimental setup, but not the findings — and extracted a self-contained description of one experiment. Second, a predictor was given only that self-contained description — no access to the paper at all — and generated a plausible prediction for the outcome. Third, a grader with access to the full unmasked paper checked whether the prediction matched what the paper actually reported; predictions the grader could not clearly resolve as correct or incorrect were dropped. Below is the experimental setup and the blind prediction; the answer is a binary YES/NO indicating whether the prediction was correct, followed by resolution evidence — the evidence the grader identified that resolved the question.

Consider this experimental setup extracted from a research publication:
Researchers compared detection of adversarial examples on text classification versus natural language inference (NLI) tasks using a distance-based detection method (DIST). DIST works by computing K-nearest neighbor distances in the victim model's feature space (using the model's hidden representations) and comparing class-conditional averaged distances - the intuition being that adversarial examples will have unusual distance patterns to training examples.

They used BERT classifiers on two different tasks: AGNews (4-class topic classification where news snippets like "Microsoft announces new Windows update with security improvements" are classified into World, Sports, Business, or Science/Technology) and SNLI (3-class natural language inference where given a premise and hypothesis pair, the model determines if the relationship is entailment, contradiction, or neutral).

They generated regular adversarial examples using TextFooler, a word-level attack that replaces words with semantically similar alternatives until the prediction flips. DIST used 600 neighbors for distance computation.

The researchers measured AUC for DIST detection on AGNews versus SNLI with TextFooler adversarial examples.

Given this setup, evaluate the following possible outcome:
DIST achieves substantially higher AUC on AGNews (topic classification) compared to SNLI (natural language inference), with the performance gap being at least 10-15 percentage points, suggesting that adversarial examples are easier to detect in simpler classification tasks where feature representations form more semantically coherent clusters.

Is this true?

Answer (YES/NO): YES